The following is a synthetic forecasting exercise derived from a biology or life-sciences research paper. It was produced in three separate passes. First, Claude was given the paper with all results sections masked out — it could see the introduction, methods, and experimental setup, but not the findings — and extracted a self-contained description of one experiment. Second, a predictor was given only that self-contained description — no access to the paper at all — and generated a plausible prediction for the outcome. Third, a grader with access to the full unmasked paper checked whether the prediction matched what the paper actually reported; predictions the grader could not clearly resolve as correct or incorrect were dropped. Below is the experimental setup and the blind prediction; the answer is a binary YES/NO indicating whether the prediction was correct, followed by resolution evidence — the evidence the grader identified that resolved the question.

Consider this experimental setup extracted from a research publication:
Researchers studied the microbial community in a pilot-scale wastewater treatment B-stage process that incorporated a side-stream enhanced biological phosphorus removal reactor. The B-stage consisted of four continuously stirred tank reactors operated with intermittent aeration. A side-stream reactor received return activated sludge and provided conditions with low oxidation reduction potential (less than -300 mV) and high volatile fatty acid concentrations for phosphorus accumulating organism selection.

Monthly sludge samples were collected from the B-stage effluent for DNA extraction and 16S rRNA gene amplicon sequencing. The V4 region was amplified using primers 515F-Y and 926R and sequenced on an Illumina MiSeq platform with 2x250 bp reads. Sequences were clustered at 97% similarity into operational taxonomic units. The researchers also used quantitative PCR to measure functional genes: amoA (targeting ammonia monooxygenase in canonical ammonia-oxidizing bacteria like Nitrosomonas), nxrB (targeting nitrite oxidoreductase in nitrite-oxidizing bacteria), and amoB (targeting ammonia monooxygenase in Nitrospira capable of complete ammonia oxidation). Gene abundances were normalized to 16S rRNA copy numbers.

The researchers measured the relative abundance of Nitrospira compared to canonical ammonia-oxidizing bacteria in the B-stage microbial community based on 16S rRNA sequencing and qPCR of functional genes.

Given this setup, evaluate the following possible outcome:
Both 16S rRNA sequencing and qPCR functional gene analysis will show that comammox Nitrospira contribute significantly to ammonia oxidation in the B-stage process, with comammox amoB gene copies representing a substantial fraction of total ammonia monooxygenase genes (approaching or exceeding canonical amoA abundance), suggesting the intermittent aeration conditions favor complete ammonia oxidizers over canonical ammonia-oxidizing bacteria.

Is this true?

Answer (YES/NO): NO